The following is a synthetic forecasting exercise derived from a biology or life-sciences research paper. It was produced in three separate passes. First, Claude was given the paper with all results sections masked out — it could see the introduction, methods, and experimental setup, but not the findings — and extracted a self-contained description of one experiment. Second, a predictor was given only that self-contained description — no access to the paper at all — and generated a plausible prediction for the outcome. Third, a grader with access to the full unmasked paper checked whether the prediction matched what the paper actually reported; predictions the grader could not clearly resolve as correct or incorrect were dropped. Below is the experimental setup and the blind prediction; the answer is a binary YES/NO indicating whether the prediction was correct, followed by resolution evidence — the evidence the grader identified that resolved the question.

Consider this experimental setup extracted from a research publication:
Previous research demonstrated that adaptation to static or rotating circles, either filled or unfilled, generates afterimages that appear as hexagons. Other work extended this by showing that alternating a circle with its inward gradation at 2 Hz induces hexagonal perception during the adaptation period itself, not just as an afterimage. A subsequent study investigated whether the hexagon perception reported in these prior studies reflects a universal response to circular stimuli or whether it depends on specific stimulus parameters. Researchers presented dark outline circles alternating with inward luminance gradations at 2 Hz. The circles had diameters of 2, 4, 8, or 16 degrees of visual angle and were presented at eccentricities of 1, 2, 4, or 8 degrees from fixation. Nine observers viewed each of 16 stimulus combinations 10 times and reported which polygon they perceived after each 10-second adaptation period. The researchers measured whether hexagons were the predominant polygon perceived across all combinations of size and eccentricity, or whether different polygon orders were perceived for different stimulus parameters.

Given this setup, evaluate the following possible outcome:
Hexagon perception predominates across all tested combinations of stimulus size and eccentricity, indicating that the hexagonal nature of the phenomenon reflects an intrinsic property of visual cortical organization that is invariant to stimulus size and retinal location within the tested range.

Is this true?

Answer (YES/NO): NO